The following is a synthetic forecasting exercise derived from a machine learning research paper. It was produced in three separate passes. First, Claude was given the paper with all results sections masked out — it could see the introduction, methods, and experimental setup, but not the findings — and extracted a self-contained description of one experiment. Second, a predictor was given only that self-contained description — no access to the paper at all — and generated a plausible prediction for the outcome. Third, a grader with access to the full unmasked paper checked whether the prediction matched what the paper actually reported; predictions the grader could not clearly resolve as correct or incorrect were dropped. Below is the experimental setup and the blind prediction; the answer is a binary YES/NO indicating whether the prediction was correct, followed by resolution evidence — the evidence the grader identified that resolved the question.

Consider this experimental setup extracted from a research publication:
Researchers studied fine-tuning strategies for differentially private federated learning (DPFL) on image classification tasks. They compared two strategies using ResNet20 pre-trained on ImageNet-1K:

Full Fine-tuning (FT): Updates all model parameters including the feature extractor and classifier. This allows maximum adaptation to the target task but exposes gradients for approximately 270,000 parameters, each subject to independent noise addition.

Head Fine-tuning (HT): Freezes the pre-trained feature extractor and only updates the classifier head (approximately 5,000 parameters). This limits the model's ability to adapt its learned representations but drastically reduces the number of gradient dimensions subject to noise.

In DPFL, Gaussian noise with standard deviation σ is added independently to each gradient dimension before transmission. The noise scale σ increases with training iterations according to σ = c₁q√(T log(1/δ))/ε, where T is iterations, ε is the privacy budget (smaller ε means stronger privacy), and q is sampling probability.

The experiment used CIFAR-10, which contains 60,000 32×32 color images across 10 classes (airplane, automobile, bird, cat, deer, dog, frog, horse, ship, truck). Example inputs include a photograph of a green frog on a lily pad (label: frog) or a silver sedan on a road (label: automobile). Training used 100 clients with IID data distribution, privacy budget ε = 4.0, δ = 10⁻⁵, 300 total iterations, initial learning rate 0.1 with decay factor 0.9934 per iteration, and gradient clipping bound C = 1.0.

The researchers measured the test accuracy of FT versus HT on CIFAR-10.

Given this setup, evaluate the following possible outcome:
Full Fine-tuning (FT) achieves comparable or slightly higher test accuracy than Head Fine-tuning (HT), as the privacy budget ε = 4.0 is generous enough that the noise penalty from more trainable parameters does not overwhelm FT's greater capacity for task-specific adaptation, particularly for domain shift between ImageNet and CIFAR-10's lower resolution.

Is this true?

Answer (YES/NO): NO